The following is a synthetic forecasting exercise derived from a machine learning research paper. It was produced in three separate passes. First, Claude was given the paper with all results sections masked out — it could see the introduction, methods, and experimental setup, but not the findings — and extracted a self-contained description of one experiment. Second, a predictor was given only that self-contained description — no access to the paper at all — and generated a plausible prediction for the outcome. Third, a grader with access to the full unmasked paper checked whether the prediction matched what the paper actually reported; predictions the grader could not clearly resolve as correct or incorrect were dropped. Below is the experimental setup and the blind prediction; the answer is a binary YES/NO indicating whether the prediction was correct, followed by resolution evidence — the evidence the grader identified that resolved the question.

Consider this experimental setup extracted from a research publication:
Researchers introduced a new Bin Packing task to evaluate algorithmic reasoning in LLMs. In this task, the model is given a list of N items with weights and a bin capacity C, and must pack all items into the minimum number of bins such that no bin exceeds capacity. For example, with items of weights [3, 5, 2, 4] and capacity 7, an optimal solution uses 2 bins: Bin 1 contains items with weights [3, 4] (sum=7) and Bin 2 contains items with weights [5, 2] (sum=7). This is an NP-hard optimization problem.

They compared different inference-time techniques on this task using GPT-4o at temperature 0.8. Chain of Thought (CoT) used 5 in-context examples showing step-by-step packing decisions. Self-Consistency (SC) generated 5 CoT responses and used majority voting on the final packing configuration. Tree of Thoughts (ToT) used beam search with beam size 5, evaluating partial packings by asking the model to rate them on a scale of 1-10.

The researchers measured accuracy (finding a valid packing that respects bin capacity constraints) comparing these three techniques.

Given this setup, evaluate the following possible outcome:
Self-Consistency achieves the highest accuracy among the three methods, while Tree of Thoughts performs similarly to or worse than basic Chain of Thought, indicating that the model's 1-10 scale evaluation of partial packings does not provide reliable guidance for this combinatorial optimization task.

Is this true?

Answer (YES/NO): NO